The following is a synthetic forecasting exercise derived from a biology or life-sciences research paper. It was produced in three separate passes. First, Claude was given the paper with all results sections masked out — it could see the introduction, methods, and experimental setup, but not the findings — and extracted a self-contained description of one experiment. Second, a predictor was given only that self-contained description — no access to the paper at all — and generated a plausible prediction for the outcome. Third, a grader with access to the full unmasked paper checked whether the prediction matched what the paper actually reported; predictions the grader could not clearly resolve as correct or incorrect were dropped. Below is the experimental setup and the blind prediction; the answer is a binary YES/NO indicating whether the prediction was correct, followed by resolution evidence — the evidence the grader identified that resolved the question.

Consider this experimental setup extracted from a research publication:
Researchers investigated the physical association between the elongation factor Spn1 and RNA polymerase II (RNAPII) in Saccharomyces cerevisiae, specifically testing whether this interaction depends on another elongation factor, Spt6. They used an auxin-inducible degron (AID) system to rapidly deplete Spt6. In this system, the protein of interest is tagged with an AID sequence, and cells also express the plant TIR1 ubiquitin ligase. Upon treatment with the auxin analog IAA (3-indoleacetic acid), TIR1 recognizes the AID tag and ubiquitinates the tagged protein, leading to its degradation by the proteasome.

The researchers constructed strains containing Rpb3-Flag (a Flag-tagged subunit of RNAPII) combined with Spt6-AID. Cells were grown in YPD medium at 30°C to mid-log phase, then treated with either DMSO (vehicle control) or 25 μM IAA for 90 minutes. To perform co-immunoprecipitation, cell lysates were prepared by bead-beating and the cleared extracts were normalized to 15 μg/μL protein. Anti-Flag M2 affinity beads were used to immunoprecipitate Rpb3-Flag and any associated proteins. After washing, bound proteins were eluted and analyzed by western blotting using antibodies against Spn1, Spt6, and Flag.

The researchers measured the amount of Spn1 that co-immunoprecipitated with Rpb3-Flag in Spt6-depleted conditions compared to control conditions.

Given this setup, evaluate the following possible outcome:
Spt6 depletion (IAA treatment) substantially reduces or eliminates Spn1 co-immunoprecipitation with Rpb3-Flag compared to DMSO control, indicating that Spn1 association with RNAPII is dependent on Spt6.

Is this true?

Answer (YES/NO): YES